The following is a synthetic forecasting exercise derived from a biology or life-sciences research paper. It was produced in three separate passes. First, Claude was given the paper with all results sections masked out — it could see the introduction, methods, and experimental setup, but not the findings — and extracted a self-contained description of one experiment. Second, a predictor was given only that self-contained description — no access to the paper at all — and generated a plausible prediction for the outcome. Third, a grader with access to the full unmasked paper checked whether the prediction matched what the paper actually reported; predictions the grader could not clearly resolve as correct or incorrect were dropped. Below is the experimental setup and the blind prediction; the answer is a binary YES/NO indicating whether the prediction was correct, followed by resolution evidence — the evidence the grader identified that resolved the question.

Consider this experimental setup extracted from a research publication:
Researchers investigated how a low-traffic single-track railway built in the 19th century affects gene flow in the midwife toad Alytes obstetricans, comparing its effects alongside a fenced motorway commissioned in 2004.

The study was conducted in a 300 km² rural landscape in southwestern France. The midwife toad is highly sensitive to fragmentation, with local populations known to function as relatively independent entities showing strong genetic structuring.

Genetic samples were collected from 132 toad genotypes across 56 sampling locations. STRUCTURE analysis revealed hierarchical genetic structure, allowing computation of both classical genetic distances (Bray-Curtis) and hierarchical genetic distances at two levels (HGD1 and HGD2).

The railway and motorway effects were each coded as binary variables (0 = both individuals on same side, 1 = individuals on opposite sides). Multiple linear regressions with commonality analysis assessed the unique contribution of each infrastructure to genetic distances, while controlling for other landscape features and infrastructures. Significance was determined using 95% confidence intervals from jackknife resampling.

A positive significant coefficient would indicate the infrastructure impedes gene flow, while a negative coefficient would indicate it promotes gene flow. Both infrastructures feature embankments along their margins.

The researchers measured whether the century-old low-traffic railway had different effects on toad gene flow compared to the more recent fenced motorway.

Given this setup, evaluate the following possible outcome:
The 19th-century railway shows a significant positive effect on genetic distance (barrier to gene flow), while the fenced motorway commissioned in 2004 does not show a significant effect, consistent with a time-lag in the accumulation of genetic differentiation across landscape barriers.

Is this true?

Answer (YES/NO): NO